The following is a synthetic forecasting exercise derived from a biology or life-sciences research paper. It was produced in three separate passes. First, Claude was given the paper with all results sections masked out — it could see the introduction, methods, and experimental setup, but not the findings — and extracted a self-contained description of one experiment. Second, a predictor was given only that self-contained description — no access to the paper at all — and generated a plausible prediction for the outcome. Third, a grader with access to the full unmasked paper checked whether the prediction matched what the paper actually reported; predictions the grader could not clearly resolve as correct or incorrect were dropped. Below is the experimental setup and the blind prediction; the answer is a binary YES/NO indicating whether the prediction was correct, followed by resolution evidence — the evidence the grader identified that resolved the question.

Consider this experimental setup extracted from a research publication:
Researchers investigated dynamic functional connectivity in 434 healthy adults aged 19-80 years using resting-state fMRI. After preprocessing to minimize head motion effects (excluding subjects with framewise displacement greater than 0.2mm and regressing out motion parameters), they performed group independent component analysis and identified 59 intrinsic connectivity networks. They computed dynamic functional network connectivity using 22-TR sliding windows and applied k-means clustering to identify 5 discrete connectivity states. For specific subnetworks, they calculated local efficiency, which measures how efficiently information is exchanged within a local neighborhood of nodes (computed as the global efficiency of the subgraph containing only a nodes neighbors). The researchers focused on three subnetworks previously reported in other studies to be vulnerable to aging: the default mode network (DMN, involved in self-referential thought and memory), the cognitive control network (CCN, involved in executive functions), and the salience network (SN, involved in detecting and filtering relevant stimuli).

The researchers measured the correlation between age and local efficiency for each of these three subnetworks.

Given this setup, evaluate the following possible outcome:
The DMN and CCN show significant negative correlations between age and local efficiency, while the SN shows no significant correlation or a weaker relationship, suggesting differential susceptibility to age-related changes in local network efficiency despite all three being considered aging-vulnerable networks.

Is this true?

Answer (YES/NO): NO